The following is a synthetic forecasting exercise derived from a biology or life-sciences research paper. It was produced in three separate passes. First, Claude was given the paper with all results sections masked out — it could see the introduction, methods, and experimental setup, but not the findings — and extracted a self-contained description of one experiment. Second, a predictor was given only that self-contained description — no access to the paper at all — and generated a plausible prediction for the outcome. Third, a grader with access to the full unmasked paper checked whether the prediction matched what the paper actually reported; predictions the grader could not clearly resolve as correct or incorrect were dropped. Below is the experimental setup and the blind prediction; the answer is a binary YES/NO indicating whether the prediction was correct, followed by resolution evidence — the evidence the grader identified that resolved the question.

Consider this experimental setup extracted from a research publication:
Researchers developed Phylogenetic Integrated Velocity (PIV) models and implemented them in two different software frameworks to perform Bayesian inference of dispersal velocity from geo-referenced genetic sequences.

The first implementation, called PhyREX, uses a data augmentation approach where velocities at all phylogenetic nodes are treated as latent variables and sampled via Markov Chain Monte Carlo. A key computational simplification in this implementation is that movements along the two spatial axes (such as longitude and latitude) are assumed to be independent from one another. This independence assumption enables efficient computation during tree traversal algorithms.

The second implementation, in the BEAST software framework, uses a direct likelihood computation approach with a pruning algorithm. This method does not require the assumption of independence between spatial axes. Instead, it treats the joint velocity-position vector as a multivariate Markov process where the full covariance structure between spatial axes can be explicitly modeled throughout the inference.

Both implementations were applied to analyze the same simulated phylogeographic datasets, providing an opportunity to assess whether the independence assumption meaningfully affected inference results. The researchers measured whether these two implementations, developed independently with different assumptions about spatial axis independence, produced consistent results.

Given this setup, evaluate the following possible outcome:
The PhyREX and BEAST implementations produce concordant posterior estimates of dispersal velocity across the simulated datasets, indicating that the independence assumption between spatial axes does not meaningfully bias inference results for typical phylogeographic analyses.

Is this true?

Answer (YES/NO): YES